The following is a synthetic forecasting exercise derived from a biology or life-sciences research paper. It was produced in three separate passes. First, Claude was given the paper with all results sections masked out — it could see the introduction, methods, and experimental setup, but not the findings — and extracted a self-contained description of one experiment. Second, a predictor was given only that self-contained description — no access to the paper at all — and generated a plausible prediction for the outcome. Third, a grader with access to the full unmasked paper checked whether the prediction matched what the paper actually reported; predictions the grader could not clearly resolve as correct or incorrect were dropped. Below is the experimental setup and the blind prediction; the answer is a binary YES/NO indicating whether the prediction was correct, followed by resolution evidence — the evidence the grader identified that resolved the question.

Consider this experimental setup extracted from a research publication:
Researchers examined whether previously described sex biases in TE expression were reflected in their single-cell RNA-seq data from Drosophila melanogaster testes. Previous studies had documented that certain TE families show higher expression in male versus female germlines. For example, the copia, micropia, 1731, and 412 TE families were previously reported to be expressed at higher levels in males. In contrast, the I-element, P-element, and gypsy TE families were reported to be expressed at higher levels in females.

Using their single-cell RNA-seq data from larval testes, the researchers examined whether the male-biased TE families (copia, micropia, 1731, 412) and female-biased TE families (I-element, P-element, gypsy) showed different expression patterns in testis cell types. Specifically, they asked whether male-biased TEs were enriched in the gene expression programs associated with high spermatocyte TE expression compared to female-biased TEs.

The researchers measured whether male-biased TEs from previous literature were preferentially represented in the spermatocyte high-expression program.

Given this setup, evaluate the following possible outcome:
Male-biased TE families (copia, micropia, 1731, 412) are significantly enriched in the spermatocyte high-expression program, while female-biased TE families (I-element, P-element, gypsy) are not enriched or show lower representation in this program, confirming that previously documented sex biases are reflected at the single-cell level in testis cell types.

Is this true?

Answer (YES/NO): NO